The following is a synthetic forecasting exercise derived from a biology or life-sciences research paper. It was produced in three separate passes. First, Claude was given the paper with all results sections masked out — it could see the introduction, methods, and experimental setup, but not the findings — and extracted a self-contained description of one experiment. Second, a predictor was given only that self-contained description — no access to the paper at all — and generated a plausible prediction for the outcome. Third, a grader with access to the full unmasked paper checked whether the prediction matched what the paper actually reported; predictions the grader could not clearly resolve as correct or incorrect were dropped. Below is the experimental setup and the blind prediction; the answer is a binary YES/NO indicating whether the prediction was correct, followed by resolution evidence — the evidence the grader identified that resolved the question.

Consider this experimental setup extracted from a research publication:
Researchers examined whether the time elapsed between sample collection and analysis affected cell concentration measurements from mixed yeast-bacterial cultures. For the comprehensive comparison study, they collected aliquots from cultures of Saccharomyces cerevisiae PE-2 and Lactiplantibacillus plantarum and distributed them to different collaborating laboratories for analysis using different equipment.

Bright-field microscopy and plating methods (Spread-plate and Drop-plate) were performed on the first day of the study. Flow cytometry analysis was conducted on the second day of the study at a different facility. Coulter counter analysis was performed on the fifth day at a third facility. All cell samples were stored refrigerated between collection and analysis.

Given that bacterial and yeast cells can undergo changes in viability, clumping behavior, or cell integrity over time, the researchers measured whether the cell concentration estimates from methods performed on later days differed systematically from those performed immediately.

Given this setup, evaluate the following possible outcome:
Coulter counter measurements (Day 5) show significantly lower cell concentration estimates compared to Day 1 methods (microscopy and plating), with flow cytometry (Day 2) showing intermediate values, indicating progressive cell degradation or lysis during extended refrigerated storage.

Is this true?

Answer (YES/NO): NO